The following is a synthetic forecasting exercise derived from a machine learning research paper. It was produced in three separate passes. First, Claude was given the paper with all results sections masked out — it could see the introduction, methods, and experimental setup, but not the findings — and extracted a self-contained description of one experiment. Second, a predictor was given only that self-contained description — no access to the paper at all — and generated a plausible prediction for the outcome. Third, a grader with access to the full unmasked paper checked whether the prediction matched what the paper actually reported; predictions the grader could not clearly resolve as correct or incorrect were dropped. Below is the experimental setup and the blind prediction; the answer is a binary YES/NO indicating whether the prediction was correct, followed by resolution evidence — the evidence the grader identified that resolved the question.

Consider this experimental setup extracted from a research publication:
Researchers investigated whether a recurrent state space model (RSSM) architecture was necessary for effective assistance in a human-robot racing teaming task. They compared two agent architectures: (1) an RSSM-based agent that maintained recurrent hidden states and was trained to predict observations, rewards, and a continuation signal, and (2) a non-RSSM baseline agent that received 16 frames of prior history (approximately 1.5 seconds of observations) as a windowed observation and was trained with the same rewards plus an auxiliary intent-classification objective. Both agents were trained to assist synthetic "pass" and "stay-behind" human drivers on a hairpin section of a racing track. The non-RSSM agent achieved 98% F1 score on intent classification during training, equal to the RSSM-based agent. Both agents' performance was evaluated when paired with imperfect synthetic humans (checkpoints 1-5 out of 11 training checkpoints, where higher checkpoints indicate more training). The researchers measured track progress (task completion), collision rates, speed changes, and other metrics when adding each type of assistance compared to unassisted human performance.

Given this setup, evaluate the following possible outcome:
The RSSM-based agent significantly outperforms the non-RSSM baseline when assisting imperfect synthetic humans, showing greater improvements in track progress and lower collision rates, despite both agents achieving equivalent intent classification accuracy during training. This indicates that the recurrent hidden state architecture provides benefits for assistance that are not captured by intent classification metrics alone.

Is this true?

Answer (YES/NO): YES